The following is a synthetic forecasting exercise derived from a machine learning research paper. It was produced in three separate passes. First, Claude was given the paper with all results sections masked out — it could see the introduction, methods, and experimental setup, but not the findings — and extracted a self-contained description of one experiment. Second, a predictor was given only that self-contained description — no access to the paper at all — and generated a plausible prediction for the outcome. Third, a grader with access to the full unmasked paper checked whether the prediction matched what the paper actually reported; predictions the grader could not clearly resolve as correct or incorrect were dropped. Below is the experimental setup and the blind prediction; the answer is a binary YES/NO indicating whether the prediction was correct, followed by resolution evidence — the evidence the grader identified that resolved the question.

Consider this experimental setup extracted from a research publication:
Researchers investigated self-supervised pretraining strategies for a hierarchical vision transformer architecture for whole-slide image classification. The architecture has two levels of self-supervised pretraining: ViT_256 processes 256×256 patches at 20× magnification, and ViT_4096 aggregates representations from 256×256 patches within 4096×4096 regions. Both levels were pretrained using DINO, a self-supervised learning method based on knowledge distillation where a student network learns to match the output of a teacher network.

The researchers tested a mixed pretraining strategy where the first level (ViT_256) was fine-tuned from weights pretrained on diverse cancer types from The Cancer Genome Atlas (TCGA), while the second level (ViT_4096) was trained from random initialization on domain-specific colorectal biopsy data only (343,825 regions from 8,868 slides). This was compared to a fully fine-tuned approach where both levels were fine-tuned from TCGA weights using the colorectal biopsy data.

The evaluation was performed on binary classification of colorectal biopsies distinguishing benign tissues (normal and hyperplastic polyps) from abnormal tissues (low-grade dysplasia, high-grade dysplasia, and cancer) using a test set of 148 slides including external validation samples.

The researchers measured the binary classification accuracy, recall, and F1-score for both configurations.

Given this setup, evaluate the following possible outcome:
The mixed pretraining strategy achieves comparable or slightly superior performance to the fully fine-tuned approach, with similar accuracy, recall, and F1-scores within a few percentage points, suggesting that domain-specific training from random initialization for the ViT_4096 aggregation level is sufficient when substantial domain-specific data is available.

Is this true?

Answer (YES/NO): NO